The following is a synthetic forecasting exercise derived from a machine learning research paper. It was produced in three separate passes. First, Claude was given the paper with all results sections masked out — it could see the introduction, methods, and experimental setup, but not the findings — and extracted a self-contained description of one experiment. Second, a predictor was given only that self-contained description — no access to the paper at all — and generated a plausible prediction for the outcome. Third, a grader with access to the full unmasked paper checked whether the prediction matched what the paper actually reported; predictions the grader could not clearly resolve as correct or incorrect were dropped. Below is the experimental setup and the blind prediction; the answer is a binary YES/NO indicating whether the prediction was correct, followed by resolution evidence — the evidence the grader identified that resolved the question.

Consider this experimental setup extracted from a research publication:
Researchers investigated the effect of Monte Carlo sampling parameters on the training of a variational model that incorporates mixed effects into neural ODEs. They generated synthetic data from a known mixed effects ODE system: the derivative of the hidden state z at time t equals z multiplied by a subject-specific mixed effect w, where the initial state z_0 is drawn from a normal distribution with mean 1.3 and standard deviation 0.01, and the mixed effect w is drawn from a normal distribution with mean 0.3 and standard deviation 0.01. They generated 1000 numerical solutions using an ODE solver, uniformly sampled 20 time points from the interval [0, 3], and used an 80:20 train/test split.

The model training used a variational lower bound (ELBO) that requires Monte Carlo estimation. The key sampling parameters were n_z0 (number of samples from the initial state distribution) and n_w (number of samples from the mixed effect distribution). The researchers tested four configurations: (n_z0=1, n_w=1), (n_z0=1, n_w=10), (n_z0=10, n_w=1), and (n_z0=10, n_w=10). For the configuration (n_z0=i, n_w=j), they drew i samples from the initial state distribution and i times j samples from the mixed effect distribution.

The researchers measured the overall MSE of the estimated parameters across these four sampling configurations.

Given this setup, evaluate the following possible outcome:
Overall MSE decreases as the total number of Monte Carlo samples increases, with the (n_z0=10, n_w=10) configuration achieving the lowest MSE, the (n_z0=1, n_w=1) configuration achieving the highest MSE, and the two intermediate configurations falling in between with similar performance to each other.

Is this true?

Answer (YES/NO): NO